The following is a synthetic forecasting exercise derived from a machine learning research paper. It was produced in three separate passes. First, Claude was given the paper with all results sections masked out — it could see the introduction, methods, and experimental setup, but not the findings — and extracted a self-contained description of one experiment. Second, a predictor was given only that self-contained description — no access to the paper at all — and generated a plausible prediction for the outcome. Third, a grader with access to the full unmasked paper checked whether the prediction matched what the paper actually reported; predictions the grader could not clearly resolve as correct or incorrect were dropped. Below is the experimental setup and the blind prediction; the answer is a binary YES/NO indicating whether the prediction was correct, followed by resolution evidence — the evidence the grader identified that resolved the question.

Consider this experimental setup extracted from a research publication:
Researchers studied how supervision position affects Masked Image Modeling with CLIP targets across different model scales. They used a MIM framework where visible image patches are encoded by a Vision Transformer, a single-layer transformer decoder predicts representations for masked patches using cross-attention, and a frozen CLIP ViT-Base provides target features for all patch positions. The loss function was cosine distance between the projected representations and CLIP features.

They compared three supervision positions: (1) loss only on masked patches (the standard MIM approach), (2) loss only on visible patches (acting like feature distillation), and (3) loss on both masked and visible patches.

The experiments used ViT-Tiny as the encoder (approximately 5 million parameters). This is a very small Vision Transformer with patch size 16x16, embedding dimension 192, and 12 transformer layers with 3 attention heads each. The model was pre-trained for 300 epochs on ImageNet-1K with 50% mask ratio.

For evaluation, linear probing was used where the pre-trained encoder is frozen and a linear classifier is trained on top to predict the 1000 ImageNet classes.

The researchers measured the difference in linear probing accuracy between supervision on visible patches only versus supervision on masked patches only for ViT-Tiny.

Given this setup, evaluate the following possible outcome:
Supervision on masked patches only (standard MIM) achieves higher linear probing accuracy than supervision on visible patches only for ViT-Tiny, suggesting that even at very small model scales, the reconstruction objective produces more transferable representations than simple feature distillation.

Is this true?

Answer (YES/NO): NO